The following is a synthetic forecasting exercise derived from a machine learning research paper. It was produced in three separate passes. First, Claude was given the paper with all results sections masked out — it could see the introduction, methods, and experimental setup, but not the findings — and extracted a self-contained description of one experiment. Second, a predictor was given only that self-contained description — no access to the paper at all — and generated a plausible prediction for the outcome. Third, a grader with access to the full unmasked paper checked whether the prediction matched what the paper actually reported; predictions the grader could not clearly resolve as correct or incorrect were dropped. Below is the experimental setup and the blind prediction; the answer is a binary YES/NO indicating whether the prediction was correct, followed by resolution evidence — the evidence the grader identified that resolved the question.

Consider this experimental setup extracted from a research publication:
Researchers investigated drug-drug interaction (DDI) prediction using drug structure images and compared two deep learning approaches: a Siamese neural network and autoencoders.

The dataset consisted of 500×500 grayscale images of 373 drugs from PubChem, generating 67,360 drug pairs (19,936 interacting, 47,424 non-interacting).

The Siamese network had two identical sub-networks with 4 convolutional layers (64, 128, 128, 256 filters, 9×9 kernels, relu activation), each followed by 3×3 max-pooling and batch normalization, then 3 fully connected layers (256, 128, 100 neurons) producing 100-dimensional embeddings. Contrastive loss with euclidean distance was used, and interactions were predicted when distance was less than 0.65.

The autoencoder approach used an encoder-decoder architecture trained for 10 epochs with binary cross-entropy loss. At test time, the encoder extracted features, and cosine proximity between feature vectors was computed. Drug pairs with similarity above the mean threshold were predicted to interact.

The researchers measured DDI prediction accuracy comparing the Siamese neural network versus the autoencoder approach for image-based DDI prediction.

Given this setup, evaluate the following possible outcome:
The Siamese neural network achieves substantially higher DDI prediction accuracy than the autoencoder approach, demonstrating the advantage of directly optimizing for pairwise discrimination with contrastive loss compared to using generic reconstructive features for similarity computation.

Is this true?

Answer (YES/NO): YES